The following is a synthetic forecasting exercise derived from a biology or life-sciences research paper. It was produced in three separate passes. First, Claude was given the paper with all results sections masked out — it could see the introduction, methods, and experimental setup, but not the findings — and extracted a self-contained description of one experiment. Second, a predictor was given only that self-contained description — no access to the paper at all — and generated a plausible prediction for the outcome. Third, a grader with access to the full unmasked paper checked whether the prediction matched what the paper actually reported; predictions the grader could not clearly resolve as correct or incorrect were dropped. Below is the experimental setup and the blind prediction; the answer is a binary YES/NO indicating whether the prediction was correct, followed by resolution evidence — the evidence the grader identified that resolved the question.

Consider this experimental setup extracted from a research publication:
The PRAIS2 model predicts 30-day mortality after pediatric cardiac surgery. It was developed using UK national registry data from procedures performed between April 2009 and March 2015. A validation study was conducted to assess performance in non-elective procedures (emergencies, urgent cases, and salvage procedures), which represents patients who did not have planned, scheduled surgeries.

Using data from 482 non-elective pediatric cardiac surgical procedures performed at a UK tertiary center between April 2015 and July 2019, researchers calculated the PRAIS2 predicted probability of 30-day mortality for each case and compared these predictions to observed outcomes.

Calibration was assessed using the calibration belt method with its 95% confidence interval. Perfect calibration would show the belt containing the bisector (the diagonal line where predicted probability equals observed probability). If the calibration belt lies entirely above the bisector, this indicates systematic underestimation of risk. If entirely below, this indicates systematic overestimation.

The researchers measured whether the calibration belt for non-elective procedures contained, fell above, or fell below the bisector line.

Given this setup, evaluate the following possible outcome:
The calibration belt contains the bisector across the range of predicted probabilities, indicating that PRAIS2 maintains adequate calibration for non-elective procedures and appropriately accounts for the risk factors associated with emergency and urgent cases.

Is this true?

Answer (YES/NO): YES